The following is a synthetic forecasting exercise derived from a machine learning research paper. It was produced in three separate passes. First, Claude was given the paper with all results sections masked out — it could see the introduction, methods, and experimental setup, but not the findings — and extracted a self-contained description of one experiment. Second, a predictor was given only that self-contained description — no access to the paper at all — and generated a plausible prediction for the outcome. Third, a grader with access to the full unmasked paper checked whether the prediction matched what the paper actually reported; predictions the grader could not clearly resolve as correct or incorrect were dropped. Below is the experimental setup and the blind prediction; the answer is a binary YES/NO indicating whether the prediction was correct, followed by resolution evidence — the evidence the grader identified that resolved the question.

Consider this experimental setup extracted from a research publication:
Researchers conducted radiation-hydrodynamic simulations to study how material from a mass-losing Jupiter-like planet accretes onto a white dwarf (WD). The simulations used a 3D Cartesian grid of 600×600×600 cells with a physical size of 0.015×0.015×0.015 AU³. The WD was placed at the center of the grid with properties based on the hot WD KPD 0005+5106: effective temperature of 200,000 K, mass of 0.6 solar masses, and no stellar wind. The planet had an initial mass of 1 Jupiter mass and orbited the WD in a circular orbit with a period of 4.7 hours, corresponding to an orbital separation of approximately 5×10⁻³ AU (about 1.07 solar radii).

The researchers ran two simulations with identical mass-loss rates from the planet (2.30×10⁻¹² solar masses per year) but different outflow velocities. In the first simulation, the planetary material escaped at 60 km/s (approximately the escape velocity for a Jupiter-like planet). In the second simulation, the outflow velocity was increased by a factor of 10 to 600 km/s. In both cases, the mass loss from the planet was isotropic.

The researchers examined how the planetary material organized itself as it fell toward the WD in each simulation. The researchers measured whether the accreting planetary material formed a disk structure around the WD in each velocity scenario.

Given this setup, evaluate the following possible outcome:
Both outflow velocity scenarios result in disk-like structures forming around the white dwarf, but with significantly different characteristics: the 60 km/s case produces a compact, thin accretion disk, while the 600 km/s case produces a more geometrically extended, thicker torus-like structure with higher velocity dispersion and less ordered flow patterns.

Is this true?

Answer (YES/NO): NO